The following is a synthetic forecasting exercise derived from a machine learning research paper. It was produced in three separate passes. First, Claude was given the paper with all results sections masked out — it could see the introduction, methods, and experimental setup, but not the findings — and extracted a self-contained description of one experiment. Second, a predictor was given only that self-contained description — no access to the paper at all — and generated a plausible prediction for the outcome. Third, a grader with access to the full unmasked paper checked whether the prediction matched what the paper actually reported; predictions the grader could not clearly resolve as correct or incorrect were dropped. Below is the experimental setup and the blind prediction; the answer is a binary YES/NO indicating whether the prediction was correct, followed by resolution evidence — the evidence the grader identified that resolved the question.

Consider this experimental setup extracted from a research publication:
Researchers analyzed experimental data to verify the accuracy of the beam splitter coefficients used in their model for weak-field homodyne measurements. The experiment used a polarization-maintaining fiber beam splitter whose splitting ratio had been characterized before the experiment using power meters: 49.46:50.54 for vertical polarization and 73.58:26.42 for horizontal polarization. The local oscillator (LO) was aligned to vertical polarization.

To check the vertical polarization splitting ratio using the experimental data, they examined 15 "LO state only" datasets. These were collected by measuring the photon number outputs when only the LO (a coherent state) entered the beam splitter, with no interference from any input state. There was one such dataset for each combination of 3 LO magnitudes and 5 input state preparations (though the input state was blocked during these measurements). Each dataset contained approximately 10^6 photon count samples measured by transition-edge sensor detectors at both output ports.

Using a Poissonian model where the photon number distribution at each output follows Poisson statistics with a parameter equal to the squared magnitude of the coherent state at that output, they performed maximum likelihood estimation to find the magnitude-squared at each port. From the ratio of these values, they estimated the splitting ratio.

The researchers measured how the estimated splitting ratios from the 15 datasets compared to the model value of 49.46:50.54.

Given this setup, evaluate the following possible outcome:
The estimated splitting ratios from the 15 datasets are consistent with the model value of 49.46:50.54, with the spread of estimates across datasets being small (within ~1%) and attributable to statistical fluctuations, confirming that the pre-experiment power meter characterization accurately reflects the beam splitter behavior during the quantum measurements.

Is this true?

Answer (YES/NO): NO